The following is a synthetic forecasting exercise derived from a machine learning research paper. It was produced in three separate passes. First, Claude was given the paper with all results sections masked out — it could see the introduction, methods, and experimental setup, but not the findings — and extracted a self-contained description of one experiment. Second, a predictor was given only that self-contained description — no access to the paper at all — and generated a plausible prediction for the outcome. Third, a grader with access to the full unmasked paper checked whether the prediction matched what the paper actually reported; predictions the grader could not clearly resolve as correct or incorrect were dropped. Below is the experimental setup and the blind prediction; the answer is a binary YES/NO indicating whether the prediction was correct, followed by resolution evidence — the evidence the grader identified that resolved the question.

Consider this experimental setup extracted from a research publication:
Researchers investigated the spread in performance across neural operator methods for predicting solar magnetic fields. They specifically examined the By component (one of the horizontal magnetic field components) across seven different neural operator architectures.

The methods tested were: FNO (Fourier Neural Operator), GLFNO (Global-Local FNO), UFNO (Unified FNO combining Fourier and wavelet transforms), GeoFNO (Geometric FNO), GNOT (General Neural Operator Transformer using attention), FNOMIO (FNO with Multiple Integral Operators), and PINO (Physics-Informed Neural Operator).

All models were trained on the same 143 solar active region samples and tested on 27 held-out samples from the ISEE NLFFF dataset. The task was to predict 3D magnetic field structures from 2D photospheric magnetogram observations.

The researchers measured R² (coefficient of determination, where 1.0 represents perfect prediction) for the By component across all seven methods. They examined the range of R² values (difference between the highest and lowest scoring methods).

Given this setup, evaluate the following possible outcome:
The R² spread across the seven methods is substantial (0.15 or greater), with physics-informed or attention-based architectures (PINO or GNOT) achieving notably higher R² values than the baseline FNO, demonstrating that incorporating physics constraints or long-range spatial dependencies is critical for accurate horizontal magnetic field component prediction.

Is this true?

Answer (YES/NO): NO